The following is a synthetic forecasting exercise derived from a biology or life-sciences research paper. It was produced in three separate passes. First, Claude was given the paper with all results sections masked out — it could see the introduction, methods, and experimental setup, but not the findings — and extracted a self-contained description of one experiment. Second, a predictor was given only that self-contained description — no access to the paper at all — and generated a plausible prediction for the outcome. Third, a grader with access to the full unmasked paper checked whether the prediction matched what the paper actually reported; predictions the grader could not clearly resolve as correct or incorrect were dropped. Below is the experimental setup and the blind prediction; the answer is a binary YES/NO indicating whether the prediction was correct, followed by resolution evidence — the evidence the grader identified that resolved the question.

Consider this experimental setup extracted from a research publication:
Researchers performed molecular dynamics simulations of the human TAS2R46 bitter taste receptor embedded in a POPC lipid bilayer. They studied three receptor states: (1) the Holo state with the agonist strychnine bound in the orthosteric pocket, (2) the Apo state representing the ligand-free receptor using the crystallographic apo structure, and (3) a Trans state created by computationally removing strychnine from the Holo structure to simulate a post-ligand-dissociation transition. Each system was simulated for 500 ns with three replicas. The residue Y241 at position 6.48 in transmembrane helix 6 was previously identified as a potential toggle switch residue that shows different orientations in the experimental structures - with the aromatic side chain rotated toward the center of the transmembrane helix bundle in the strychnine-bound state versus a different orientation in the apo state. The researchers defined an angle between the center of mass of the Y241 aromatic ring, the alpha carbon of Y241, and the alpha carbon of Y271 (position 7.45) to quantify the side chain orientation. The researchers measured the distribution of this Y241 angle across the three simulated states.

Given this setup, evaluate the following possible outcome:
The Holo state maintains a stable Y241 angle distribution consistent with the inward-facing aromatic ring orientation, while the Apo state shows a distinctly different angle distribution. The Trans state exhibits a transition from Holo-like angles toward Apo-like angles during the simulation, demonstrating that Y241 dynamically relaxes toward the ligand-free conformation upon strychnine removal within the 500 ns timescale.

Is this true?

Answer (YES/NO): YES